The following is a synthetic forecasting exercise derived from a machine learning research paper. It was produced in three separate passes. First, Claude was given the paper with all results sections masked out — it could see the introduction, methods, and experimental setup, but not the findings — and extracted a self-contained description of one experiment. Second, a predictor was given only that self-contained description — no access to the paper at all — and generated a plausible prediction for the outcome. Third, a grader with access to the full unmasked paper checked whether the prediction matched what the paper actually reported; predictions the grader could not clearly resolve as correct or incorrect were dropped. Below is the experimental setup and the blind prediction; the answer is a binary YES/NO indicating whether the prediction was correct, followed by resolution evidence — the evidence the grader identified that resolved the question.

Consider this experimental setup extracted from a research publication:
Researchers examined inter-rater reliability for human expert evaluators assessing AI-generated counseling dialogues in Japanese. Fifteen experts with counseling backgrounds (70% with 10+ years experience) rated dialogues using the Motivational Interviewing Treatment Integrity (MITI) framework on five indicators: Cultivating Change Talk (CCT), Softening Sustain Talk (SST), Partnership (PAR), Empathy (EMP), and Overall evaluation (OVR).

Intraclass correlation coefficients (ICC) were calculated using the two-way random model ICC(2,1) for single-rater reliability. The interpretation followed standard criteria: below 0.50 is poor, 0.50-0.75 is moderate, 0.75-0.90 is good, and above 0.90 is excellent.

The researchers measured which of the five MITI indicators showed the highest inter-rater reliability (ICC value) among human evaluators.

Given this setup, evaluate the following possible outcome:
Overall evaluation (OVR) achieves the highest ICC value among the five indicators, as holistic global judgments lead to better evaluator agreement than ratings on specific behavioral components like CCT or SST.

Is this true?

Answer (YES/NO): NO